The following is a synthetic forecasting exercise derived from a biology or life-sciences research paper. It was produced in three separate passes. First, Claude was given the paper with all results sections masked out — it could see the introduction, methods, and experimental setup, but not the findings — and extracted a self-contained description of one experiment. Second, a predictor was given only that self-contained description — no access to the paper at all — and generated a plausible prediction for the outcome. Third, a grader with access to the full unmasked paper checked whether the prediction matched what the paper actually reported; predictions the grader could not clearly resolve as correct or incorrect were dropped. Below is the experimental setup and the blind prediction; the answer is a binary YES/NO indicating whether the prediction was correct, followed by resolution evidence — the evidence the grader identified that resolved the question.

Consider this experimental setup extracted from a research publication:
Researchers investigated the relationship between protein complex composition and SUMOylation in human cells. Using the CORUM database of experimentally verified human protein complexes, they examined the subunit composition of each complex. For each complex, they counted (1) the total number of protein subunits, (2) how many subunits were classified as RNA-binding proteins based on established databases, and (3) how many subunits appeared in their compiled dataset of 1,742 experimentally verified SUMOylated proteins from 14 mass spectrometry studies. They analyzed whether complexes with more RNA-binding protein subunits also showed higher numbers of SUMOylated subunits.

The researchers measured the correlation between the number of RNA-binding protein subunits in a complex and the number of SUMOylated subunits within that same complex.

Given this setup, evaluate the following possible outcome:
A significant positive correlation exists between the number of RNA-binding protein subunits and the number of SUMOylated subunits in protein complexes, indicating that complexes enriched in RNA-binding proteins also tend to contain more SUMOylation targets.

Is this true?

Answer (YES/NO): YES